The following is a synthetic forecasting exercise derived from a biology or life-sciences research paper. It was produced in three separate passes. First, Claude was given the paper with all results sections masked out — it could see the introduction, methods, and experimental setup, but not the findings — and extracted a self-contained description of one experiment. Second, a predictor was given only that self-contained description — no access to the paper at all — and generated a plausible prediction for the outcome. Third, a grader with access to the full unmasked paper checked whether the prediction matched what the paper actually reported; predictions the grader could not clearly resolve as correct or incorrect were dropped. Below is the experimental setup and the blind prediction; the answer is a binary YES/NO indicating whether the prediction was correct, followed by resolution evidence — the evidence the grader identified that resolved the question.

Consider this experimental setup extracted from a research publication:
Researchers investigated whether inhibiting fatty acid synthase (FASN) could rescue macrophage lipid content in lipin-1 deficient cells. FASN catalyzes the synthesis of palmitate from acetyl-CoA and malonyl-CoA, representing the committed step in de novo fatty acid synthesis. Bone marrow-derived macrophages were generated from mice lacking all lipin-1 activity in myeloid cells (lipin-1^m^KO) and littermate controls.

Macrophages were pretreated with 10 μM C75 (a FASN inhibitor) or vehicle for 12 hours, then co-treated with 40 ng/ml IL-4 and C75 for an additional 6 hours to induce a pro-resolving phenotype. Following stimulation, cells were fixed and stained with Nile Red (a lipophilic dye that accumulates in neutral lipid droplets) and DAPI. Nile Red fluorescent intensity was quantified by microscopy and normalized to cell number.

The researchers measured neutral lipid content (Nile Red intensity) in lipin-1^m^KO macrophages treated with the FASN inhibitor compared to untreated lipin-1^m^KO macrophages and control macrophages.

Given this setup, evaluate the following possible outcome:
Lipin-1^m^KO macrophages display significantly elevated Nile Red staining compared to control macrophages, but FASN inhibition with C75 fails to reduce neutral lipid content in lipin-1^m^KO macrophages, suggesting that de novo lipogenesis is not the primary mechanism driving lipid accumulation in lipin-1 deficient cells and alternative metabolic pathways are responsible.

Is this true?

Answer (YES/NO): NO